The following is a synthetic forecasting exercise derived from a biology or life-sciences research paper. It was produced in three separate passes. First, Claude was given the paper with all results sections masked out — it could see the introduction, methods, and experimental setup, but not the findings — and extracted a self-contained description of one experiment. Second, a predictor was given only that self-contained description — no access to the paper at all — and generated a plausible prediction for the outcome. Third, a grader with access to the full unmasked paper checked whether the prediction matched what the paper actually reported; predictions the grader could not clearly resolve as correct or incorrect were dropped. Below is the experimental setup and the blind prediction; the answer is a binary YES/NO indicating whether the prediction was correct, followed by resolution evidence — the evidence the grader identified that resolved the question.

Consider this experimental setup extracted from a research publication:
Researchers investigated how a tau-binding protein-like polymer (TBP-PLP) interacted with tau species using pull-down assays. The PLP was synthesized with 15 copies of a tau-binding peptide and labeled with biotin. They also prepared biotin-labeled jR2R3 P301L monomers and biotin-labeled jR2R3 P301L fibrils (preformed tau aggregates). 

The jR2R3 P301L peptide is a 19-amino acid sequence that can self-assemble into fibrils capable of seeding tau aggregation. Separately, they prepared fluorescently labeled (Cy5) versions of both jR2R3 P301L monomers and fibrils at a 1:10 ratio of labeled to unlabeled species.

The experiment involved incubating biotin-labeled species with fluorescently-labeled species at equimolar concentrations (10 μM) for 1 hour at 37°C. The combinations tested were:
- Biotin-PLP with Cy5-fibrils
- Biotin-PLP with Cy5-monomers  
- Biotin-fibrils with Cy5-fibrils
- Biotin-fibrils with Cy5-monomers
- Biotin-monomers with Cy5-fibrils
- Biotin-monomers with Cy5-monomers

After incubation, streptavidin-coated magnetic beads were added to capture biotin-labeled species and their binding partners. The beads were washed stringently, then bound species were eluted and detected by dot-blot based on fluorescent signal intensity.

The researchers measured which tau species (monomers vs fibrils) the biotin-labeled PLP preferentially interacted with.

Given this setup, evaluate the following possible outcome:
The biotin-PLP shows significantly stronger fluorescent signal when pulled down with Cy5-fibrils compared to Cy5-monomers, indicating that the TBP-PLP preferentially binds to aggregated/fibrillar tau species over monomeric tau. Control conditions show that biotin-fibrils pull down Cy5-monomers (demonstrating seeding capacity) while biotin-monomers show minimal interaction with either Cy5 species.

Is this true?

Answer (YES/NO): NO